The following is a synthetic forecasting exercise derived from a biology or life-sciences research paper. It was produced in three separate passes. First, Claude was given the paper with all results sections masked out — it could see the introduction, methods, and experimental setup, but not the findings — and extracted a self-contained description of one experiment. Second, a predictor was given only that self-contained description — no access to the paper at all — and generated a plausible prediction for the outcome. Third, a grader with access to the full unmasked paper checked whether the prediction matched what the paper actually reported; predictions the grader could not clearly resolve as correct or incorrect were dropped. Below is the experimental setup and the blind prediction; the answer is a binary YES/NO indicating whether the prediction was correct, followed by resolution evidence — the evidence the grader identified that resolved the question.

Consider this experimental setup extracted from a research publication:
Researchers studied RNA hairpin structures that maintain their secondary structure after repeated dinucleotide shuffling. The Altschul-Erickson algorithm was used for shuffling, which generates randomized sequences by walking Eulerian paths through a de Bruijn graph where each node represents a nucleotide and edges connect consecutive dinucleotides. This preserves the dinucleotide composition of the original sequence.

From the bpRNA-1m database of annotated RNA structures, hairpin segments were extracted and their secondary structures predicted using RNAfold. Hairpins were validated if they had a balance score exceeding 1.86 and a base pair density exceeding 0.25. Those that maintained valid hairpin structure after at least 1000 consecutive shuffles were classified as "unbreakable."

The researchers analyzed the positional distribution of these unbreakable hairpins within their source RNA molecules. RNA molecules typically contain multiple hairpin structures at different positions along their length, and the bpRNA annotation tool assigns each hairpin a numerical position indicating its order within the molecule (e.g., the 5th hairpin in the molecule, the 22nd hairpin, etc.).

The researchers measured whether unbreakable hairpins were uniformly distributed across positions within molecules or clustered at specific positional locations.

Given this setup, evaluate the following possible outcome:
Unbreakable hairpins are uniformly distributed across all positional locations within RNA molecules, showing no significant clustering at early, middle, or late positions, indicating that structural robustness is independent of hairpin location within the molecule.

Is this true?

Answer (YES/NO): NO